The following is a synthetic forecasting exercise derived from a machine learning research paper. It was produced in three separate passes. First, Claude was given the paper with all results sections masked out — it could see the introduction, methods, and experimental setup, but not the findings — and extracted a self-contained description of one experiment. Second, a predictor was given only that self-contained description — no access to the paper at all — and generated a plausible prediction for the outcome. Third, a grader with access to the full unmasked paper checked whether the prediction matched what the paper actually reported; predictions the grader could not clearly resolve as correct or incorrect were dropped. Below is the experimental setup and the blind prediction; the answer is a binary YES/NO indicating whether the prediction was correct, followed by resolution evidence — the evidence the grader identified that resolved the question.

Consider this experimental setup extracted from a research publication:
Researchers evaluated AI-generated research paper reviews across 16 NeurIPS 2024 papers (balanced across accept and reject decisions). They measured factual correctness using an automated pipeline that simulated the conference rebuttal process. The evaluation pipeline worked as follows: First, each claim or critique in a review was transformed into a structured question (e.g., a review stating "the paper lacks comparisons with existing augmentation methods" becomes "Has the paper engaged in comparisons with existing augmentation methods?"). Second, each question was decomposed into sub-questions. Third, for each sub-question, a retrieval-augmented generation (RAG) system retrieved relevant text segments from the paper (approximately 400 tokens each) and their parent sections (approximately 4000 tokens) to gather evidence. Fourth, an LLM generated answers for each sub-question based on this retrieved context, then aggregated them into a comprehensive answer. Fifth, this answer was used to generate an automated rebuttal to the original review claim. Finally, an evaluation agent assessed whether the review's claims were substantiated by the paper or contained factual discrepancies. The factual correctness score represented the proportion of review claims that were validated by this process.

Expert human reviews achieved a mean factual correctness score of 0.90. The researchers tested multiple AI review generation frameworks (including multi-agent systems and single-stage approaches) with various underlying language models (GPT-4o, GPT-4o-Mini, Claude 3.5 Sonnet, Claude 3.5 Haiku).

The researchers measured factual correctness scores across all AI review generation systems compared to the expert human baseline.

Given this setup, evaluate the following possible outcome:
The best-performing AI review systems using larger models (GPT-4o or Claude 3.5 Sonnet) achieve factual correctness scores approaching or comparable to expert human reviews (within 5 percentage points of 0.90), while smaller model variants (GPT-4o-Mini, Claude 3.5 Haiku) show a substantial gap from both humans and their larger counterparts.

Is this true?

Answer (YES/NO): NO